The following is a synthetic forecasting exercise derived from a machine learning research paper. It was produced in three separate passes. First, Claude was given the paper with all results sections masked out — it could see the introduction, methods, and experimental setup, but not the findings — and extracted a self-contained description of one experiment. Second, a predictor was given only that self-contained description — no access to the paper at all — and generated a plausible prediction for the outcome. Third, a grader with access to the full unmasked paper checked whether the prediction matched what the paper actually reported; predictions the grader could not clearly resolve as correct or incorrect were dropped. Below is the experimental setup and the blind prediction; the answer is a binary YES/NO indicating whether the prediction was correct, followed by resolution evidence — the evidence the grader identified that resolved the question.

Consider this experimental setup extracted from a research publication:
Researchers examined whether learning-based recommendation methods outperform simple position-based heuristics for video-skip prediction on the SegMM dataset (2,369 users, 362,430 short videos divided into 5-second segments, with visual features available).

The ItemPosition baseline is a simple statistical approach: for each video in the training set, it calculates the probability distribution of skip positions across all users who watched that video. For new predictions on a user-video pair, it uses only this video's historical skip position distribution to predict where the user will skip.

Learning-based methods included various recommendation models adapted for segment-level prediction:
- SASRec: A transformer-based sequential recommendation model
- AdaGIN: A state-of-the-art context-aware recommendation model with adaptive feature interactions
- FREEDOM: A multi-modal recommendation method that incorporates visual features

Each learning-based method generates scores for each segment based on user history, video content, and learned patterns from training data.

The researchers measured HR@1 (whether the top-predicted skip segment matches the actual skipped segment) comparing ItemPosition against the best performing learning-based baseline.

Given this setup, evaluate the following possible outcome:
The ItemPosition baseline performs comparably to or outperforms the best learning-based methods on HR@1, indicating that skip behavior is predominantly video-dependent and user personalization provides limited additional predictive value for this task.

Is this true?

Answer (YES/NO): YES